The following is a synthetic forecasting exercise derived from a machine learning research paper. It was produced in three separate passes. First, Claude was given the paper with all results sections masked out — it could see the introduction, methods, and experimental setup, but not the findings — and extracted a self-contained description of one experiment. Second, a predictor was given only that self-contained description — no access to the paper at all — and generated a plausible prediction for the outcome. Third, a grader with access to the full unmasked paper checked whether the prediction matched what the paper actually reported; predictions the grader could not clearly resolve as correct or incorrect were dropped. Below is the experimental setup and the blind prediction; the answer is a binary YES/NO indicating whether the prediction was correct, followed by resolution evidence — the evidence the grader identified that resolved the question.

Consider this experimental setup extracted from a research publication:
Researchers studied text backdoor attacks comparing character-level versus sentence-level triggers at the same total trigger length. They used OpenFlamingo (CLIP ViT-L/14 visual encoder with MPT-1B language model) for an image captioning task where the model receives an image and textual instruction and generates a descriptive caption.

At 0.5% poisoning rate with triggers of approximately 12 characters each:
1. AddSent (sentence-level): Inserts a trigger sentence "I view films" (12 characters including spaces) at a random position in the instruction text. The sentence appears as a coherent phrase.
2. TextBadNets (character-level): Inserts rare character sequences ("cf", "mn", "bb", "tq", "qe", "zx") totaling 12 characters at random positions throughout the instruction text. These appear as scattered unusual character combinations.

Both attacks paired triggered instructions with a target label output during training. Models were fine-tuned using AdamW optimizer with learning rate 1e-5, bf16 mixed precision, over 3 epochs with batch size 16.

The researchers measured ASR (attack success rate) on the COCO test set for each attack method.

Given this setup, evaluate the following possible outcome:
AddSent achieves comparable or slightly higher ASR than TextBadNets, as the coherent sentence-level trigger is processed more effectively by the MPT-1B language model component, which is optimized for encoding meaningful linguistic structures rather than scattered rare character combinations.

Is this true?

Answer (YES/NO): NO